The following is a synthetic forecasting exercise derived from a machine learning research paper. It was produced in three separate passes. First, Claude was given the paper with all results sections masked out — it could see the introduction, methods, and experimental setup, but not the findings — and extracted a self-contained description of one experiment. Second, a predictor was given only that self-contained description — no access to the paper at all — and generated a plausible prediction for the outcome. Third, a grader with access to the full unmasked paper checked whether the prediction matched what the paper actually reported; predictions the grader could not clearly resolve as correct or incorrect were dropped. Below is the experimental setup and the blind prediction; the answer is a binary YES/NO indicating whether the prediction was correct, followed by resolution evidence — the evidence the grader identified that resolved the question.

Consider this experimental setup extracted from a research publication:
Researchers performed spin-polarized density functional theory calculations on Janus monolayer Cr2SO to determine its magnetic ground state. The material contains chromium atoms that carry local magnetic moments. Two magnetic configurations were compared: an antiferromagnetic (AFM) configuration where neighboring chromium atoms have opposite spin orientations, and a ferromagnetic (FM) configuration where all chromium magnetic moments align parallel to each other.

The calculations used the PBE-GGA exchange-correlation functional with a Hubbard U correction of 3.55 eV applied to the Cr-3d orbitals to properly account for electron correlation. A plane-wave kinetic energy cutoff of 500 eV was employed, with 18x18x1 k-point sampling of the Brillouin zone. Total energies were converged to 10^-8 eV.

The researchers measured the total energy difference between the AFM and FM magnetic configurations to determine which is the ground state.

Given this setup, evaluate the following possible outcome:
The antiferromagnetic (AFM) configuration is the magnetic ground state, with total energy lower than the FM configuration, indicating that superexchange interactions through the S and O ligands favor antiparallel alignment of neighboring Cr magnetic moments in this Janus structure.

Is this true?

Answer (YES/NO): YES